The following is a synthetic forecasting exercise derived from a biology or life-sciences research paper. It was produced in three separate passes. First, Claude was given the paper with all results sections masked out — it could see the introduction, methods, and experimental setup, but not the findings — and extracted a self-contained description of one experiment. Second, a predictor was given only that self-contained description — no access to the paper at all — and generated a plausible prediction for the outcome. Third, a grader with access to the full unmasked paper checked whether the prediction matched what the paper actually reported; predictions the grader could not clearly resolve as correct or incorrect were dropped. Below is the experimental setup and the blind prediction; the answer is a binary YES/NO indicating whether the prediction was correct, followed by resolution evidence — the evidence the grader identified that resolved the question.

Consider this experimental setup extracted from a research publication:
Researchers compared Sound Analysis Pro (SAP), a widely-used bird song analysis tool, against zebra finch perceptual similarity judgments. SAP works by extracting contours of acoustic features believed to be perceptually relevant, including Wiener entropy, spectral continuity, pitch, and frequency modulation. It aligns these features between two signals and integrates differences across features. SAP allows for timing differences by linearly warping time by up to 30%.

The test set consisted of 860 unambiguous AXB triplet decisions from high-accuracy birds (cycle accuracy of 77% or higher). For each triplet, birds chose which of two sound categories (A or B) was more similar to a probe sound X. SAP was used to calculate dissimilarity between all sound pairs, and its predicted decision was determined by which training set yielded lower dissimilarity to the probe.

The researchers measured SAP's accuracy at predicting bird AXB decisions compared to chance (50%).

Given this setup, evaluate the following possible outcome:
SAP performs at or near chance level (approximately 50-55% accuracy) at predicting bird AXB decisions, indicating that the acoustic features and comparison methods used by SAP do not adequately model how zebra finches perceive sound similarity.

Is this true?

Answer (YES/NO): NO